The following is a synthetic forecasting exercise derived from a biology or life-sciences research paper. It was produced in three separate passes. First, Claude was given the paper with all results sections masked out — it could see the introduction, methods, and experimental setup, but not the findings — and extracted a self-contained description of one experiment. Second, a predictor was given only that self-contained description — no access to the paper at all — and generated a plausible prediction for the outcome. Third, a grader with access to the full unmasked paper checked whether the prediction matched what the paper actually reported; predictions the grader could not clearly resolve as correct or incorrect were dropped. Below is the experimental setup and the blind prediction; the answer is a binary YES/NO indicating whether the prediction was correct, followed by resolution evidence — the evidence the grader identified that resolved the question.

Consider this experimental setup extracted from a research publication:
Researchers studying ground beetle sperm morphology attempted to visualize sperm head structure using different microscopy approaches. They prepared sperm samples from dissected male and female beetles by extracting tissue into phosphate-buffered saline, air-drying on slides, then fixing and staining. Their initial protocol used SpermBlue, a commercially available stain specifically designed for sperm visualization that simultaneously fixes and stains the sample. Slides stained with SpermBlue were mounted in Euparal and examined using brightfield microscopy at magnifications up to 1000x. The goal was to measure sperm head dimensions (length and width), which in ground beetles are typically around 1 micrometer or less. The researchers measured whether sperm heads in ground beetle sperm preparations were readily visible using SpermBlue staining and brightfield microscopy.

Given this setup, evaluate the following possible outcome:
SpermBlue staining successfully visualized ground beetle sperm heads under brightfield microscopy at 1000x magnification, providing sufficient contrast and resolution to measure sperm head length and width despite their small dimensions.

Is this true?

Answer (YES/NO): NO